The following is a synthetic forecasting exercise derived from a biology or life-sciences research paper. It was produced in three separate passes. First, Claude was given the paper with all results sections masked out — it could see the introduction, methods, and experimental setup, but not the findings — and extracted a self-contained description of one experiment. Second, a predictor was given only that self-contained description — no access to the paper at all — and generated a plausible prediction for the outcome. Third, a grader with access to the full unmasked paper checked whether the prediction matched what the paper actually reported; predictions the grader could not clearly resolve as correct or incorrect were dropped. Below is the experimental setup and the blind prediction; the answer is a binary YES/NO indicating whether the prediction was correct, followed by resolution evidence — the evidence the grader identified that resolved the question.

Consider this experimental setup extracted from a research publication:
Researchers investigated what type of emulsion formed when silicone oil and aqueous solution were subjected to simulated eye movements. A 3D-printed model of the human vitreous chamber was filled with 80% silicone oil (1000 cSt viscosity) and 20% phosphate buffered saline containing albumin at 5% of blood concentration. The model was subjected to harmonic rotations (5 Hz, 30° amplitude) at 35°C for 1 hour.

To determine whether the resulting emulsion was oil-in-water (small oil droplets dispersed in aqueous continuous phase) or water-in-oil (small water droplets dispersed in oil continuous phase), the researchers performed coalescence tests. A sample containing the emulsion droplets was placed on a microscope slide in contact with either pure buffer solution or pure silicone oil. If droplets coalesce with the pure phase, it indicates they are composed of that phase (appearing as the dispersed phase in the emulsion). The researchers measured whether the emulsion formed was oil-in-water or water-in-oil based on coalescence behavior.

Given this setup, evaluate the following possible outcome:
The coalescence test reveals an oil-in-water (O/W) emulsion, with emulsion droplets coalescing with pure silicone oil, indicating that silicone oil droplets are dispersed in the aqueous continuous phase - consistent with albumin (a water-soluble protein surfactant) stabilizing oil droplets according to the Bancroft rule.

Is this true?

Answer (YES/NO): NO